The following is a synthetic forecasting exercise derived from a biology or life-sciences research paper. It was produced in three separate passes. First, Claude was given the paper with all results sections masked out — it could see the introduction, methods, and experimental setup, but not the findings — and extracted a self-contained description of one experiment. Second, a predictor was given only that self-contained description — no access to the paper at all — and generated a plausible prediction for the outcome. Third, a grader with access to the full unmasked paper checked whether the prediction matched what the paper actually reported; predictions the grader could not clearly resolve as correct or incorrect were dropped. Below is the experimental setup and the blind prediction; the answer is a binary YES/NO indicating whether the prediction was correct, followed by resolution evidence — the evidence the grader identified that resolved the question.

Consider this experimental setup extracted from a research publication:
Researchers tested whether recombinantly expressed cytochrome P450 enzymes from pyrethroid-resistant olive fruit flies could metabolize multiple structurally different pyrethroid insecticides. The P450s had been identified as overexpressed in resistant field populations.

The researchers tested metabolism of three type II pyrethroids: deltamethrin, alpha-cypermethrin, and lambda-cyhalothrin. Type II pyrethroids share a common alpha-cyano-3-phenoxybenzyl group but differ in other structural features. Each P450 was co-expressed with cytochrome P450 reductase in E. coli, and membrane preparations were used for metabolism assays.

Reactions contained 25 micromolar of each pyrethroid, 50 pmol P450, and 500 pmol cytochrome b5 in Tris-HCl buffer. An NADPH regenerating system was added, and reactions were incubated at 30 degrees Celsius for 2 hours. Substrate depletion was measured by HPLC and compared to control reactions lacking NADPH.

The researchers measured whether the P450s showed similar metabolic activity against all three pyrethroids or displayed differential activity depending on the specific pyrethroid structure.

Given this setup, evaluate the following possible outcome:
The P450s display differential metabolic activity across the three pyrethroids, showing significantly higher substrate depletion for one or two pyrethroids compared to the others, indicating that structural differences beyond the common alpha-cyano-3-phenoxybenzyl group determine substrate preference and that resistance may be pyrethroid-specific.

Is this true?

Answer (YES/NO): YES